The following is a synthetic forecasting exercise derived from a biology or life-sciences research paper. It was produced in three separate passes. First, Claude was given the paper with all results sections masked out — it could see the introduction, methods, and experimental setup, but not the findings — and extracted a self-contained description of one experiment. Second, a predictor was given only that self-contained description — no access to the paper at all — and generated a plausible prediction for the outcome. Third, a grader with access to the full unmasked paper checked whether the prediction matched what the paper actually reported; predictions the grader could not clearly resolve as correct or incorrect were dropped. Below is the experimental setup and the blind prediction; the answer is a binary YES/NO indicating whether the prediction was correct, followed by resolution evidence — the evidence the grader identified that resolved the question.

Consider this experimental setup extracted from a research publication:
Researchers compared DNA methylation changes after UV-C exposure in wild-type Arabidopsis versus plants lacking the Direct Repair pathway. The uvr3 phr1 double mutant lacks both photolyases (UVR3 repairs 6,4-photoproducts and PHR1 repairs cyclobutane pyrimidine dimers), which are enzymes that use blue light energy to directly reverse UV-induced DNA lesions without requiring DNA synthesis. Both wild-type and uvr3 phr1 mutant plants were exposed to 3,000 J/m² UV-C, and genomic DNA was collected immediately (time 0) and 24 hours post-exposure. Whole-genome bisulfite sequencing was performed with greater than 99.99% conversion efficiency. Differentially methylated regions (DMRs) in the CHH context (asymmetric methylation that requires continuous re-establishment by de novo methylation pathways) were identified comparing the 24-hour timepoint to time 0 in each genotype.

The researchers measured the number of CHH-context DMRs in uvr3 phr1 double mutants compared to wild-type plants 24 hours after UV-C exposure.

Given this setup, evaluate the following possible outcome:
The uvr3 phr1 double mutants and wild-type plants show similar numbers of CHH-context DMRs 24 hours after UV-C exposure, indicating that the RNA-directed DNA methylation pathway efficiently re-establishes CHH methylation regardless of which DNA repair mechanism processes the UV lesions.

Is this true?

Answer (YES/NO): NO